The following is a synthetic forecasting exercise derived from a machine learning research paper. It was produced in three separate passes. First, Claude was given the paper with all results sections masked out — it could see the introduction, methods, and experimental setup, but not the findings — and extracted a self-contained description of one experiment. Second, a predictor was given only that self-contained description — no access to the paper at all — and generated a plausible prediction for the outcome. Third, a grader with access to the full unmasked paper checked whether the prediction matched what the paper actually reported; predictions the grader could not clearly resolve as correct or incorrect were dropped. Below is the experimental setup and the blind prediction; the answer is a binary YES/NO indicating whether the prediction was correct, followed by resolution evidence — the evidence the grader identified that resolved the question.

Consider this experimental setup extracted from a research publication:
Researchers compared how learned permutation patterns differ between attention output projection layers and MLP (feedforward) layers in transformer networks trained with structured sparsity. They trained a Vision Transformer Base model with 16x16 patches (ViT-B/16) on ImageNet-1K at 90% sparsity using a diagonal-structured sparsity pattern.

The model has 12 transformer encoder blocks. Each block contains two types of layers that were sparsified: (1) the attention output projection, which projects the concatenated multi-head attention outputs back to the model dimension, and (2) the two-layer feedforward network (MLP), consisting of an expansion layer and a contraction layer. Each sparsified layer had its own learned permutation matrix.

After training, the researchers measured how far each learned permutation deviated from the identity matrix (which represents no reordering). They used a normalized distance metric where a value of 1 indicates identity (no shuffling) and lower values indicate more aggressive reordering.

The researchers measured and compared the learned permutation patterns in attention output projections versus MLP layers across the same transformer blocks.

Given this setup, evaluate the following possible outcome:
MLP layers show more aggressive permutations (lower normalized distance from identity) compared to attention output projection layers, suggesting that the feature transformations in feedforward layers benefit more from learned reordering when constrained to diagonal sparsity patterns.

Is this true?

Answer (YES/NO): NO